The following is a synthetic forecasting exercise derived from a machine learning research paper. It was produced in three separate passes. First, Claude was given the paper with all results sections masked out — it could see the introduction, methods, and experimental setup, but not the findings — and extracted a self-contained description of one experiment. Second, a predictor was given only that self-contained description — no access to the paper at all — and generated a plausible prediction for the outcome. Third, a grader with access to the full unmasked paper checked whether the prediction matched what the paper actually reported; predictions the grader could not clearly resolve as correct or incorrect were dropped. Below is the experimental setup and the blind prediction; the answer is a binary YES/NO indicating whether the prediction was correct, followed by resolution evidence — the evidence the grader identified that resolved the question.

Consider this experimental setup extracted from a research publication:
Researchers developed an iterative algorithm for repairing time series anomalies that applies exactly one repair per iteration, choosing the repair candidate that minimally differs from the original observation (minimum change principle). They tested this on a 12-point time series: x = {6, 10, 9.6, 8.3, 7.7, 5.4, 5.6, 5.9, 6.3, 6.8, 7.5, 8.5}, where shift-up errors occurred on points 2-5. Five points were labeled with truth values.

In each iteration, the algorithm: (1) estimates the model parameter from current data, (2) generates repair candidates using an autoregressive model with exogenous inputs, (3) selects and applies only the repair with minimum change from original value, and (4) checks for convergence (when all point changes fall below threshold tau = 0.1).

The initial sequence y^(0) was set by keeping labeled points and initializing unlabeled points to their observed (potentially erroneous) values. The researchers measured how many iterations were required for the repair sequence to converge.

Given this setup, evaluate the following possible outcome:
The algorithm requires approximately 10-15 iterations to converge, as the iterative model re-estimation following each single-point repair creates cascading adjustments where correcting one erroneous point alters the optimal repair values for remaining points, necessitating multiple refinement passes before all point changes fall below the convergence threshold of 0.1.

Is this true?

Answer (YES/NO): NO